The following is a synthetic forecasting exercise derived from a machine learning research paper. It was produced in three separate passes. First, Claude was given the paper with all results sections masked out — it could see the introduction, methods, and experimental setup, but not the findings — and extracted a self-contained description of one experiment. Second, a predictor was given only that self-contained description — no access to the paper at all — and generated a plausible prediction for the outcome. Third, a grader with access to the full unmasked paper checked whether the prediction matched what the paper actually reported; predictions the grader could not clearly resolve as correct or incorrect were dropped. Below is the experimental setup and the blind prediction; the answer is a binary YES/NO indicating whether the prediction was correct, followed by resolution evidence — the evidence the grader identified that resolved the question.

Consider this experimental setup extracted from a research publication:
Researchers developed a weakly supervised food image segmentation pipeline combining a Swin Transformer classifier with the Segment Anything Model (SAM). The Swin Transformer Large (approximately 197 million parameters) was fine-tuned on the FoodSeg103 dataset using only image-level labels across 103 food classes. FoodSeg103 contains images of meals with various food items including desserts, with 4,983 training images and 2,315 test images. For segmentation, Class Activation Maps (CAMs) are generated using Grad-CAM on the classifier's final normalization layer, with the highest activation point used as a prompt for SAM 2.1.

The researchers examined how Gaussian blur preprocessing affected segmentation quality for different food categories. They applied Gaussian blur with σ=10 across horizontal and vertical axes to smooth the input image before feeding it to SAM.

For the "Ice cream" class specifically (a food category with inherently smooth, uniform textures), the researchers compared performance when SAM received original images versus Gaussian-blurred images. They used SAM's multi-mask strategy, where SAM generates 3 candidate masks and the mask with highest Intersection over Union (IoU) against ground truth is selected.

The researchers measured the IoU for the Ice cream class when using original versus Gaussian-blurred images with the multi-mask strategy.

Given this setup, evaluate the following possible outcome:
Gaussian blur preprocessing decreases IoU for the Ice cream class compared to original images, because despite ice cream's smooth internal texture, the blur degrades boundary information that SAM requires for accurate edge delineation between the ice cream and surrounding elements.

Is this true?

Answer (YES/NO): YES